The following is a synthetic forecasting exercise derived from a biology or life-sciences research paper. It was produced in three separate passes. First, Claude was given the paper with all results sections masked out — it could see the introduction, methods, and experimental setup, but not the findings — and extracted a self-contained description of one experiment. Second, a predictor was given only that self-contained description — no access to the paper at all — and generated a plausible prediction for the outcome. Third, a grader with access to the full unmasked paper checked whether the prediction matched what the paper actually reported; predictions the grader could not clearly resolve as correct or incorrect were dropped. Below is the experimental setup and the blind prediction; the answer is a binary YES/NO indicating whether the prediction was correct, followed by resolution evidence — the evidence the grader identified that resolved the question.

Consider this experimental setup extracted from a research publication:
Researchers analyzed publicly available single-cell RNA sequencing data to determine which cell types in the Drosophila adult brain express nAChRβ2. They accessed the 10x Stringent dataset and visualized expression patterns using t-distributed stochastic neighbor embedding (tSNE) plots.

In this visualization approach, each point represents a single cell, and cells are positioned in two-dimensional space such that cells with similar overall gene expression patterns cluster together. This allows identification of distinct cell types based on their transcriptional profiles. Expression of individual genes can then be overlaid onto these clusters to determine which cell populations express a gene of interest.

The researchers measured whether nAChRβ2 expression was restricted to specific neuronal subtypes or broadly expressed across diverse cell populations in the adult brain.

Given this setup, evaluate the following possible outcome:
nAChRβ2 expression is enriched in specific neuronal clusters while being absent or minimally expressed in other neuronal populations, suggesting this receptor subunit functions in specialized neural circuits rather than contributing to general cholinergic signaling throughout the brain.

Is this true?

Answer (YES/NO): YES